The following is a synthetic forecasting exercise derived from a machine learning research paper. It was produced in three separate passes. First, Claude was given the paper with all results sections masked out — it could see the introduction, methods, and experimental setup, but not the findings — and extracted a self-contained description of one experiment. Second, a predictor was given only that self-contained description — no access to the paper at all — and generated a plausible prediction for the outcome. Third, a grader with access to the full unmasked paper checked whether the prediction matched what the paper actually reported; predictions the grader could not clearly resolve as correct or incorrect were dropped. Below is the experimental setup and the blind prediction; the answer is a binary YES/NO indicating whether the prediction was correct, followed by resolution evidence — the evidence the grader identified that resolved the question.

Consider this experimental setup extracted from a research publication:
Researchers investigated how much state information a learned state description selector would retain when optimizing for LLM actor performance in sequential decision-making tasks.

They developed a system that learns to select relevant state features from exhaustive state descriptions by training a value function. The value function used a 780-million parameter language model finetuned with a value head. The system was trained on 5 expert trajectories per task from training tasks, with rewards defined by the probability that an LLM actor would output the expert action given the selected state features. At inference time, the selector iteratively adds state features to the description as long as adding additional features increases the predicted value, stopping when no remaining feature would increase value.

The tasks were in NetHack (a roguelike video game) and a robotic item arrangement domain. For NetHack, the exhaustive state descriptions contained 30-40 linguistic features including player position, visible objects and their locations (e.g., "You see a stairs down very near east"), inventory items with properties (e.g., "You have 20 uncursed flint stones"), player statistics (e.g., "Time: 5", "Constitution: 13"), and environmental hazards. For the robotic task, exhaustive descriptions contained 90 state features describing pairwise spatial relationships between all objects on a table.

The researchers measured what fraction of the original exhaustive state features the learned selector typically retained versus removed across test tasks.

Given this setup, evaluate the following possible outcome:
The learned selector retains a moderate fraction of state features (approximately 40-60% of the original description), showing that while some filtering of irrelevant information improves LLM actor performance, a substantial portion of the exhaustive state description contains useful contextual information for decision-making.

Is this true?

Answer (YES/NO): NO